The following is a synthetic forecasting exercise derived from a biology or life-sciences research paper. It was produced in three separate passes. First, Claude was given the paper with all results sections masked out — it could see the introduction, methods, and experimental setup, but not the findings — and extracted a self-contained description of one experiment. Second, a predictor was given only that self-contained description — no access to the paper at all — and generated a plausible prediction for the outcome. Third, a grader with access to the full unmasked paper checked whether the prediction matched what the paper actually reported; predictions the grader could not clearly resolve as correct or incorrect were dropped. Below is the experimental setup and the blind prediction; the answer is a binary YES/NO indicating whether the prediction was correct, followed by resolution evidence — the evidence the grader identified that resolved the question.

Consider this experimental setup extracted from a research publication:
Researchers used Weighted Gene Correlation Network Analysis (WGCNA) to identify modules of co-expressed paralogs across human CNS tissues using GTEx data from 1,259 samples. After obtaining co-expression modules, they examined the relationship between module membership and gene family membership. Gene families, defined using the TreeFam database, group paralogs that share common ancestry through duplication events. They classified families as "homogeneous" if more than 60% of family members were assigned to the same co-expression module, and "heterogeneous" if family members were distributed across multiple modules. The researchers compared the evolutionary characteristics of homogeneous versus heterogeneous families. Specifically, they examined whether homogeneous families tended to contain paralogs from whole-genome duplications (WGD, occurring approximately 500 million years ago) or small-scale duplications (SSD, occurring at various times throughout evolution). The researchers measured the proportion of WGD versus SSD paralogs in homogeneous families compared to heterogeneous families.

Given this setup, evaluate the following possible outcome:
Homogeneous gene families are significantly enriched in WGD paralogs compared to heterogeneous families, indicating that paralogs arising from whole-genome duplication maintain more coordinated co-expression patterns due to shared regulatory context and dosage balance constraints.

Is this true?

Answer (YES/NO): NO